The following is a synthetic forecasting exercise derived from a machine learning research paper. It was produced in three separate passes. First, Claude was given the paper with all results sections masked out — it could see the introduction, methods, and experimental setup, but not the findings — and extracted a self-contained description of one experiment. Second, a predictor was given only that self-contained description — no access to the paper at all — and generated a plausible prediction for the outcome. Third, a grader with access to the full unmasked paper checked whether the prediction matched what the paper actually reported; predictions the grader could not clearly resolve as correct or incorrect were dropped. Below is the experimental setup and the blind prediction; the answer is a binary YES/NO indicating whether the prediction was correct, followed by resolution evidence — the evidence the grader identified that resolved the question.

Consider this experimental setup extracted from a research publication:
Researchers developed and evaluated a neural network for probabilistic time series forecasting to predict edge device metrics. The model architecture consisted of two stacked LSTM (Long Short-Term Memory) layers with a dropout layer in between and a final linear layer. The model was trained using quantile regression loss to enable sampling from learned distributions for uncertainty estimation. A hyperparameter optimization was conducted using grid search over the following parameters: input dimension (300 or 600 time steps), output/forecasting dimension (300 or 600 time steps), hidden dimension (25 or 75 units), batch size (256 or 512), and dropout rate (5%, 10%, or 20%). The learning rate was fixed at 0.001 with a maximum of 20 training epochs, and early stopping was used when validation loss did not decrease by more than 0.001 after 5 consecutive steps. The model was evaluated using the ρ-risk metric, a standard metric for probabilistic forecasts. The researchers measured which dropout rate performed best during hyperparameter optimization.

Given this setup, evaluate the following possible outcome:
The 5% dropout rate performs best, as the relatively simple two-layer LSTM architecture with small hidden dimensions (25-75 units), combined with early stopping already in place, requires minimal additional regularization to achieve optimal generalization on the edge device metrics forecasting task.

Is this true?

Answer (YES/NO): NO